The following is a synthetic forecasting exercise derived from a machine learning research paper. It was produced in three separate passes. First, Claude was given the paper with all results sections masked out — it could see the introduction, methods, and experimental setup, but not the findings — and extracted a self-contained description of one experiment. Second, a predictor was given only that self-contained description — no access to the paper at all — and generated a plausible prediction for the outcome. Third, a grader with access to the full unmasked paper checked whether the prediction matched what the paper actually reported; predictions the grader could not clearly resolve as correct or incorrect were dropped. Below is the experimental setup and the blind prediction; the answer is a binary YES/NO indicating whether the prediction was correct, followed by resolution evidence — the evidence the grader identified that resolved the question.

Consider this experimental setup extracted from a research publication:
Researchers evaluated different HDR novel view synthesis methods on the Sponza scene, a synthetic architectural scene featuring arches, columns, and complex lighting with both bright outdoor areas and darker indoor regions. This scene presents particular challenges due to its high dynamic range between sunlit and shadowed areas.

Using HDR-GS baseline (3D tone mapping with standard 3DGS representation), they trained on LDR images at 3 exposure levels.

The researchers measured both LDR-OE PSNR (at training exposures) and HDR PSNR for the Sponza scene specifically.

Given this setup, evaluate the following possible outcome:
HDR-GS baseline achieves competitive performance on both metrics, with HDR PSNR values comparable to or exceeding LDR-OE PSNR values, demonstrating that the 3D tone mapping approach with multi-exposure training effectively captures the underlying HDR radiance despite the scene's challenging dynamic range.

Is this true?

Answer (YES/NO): NO